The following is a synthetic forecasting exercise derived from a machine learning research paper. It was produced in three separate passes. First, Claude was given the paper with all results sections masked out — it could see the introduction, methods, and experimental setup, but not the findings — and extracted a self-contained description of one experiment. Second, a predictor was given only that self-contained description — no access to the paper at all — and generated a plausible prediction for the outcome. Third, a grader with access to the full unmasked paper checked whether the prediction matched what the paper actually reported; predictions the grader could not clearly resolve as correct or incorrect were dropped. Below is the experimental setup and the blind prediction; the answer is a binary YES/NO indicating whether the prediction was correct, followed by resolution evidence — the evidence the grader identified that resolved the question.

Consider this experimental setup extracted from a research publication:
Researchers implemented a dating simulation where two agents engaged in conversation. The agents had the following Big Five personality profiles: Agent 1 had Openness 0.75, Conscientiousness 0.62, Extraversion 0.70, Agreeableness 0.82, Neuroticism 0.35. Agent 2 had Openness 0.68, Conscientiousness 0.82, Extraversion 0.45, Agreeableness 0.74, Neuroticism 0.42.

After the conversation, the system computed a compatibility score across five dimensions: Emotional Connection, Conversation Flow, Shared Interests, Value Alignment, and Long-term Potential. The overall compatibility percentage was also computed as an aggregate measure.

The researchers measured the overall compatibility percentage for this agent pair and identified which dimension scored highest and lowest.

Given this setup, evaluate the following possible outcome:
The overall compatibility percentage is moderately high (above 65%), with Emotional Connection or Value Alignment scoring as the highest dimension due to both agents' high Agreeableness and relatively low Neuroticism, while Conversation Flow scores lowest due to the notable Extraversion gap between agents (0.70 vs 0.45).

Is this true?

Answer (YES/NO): NO